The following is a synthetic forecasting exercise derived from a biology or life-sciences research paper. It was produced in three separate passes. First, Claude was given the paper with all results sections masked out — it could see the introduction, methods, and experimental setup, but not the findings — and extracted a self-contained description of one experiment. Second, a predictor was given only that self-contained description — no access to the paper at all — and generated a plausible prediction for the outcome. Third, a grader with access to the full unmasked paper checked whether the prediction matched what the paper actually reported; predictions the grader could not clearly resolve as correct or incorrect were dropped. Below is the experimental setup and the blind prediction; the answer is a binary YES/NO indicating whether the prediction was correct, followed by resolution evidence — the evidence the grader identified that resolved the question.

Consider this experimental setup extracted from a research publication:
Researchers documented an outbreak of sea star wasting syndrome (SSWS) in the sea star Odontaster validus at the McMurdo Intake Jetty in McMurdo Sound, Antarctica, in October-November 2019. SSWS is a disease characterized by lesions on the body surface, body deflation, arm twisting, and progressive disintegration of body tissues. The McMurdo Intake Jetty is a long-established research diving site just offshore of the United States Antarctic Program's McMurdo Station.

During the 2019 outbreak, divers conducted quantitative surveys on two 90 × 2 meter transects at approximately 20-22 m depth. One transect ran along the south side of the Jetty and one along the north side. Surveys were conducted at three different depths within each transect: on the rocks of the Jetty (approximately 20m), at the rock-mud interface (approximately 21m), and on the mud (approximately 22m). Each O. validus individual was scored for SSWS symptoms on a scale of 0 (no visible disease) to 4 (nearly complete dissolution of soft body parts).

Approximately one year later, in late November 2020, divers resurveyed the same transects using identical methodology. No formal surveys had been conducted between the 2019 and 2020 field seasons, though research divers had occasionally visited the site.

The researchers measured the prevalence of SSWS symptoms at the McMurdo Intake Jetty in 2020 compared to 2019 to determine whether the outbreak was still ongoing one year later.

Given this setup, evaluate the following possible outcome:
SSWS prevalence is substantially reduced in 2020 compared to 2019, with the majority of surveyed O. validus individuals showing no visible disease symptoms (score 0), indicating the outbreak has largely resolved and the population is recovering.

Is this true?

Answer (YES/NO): NO